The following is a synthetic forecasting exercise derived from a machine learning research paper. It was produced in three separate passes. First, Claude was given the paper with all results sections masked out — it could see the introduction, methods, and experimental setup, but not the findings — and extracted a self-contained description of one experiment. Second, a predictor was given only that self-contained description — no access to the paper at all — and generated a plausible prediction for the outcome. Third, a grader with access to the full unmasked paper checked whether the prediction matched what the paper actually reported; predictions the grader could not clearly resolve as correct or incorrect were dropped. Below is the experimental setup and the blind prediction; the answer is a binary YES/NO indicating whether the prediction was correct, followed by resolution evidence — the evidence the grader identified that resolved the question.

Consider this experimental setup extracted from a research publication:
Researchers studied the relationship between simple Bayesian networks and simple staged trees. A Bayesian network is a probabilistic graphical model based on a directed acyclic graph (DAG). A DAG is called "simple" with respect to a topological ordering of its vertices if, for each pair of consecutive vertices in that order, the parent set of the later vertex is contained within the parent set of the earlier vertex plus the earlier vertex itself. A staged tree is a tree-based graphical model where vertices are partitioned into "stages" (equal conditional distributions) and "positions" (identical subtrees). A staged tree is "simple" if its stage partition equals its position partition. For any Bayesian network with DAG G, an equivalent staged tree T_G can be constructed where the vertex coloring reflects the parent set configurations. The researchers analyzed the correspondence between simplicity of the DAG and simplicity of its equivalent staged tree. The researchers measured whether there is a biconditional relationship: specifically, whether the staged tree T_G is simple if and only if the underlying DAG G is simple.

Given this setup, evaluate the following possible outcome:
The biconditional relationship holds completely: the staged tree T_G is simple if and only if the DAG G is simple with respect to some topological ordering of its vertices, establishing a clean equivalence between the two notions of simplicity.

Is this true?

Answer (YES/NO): YES